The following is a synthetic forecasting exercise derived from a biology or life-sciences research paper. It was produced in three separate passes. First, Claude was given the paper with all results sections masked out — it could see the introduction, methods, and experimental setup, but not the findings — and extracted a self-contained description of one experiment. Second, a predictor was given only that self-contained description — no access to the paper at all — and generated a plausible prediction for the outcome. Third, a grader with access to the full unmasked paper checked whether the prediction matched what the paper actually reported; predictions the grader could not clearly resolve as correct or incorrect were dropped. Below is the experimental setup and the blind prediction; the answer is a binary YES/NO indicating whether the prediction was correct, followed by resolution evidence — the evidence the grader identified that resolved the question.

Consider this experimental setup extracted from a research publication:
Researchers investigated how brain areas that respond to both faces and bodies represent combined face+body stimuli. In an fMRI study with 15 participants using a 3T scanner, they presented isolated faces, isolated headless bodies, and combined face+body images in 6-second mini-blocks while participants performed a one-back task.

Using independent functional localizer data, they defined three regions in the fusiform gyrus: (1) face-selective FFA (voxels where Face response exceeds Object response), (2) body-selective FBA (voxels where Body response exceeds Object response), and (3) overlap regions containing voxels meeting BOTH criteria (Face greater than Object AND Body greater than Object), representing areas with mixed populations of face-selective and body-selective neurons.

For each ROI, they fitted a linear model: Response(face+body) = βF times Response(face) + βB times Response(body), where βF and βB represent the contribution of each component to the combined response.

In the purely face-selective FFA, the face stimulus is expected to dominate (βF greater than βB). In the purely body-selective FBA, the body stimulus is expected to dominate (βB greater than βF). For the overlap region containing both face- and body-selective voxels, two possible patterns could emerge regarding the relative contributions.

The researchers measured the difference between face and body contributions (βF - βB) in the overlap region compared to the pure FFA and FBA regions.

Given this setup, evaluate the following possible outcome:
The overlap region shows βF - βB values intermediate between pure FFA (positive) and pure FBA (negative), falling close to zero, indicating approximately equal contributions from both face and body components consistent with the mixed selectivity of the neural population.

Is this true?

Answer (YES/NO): YES